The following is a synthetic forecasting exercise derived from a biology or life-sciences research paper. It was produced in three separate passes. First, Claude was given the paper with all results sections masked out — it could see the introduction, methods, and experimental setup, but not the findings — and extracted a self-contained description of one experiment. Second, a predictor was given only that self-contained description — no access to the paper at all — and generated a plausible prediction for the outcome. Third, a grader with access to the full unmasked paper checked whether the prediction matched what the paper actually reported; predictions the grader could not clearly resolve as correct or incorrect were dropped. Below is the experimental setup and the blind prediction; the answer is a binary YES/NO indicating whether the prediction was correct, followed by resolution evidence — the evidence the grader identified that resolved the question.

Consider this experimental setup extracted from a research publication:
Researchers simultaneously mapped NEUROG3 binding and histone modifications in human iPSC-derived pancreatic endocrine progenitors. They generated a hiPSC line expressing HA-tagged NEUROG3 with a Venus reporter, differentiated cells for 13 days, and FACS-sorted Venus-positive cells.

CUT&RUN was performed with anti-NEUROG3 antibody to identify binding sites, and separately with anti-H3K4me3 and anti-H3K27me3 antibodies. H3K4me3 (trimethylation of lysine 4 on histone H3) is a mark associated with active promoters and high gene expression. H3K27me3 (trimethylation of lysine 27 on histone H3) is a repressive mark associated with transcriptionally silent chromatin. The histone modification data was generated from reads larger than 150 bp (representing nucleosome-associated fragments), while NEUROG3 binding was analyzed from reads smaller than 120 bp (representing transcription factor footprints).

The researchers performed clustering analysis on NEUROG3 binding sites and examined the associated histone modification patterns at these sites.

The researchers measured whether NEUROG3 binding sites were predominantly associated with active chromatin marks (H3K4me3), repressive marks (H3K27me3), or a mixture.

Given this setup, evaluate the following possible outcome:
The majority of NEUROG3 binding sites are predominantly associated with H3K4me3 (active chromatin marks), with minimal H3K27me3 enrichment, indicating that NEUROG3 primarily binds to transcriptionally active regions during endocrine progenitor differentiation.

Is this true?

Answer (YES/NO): YES